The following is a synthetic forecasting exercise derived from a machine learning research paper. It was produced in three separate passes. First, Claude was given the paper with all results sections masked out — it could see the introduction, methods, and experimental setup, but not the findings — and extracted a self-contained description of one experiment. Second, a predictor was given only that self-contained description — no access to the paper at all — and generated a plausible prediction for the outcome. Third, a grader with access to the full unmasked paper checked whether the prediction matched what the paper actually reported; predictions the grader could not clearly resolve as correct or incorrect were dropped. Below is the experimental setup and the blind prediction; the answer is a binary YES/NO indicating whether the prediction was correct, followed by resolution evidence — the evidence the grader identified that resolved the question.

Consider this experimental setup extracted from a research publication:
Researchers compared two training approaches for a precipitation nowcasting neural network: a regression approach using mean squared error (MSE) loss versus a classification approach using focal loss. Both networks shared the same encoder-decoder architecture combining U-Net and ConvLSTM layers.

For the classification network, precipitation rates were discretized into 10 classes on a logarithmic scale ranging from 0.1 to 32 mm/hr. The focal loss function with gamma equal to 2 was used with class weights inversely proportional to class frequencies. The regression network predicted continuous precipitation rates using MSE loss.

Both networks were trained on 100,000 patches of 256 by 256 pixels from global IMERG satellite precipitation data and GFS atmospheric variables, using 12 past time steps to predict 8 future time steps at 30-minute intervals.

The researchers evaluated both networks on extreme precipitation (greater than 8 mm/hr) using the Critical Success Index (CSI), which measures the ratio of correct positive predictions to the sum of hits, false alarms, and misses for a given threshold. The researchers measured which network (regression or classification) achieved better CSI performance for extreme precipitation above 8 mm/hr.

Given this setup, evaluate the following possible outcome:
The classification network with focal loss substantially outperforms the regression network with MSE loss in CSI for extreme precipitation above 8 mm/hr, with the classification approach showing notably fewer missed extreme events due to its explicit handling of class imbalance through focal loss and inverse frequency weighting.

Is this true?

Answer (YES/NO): YES